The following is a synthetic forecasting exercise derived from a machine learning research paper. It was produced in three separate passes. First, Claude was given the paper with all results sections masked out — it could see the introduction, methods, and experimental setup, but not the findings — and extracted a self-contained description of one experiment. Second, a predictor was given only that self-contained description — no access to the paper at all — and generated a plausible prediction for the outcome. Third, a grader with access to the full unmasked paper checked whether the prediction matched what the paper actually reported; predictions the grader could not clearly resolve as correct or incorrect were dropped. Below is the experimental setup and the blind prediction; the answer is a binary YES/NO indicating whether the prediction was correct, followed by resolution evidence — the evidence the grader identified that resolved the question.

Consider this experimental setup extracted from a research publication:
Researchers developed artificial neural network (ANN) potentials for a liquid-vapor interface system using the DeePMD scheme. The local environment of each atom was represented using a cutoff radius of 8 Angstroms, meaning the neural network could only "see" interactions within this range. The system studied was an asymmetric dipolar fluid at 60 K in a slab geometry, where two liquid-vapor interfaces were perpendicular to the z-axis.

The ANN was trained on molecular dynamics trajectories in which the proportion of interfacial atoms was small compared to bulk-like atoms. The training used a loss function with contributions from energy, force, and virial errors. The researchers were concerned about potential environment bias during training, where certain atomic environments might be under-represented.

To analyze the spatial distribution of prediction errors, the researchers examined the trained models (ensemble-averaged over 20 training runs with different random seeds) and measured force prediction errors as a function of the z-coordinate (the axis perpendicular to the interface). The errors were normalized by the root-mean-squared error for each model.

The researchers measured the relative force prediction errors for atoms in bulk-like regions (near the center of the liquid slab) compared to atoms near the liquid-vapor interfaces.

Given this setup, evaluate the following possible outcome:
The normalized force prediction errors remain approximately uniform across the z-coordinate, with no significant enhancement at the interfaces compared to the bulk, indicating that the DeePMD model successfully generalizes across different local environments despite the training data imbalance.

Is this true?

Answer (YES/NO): NO